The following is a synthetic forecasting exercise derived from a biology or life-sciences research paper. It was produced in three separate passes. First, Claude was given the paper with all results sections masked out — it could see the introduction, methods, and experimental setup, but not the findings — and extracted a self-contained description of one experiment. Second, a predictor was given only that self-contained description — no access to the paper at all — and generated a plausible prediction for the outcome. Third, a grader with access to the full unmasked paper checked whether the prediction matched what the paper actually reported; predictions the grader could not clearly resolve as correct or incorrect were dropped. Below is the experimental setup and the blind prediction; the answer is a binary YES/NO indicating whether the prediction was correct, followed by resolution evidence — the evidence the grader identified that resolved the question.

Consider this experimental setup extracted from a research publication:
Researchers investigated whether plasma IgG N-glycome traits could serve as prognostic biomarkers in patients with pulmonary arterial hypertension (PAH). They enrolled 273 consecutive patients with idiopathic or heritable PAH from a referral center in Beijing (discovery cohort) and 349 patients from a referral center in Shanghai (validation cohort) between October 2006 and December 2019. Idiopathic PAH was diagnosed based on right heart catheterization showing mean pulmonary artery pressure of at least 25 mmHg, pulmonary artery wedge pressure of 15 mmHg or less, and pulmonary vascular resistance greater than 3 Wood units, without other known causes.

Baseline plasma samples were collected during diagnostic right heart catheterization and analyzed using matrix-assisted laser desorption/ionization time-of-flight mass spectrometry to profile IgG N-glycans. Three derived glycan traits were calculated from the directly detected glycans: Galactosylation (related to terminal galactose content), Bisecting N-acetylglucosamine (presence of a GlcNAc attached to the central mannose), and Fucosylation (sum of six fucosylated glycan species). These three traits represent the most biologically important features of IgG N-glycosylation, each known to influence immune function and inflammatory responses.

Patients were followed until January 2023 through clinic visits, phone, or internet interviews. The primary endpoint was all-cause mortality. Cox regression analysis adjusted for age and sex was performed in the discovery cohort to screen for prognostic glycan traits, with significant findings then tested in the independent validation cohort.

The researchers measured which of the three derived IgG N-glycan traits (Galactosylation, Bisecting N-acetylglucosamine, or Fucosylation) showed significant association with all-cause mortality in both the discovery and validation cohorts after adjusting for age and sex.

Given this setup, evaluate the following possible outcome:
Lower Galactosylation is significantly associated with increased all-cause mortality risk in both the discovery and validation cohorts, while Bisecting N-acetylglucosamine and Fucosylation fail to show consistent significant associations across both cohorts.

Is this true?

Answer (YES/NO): NO